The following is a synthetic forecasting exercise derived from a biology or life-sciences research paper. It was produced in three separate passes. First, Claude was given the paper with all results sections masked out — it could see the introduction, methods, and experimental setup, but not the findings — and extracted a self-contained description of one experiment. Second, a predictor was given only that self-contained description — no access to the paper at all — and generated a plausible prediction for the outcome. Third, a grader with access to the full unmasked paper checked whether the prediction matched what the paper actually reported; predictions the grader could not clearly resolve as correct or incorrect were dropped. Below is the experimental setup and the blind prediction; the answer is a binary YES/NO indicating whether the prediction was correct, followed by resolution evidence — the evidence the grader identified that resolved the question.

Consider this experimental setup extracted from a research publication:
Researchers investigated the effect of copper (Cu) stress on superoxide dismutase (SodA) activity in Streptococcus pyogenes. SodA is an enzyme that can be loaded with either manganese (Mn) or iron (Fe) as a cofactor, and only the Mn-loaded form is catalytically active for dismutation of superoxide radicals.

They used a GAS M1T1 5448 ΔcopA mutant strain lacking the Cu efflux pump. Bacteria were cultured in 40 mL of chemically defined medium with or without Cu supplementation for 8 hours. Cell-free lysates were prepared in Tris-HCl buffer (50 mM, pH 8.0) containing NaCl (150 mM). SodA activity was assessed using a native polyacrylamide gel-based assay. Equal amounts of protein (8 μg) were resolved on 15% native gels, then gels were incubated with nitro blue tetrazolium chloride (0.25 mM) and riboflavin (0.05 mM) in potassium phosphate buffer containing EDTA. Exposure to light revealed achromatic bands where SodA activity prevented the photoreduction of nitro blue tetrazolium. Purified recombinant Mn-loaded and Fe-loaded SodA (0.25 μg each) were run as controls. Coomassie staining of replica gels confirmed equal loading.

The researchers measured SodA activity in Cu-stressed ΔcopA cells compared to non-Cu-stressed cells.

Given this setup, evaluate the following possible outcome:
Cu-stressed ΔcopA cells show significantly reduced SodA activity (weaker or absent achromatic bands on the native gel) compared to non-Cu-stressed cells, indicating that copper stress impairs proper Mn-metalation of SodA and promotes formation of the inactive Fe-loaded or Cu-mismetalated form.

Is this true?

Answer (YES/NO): NO